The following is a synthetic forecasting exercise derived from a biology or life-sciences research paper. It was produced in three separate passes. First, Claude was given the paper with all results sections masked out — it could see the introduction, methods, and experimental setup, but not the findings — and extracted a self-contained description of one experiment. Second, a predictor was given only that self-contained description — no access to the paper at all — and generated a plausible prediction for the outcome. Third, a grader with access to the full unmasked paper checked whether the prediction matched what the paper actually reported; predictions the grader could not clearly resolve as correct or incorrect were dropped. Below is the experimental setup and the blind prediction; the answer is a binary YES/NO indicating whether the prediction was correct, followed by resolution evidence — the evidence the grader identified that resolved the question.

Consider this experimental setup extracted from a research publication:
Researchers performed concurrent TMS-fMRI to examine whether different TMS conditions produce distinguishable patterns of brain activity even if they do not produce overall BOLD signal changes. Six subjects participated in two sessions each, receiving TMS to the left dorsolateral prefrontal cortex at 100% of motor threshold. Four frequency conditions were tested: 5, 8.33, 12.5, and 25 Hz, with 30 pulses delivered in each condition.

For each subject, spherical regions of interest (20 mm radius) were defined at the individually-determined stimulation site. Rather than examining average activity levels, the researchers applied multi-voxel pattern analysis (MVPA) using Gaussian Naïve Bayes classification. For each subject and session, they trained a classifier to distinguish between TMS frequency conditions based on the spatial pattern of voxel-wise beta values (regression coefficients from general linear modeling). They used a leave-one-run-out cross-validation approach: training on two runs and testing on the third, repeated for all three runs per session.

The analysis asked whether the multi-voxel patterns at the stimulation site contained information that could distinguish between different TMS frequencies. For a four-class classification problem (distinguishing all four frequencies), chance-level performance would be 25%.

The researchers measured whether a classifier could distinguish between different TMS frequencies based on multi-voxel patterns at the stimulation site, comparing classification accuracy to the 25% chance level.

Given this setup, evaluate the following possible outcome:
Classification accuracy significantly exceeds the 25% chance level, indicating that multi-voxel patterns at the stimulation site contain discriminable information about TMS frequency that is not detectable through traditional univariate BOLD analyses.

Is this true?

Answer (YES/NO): YES